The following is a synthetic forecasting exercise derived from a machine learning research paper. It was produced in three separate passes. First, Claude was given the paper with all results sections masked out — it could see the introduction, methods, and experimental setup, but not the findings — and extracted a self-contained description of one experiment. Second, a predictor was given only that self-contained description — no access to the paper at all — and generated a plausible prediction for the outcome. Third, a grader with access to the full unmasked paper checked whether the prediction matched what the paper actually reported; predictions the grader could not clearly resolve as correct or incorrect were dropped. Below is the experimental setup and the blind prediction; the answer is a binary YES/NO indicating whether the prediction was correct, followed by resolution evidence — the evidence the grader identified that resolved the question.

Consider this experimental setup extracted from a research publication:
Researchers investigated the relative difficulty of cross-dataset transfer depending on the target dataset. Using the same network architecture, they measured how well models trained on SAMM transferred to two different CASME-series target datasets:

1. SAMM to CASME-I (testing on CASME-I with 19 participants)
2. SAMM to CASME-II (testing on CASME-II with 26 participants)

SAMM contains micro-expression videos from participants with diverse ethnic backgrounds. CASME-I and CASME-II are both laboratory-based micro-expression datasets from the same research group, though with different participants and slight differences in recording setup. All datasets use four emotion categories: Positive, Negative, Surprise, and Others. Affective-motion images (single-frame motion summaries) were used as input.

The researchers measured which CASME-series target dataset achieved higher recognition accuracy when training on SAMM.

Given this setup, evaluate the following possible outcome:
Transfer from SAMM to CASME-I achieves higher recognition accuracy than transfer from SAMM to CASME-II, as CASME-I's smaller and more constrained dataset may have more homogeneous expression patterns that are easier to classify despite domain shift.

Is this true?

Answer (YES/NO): YES